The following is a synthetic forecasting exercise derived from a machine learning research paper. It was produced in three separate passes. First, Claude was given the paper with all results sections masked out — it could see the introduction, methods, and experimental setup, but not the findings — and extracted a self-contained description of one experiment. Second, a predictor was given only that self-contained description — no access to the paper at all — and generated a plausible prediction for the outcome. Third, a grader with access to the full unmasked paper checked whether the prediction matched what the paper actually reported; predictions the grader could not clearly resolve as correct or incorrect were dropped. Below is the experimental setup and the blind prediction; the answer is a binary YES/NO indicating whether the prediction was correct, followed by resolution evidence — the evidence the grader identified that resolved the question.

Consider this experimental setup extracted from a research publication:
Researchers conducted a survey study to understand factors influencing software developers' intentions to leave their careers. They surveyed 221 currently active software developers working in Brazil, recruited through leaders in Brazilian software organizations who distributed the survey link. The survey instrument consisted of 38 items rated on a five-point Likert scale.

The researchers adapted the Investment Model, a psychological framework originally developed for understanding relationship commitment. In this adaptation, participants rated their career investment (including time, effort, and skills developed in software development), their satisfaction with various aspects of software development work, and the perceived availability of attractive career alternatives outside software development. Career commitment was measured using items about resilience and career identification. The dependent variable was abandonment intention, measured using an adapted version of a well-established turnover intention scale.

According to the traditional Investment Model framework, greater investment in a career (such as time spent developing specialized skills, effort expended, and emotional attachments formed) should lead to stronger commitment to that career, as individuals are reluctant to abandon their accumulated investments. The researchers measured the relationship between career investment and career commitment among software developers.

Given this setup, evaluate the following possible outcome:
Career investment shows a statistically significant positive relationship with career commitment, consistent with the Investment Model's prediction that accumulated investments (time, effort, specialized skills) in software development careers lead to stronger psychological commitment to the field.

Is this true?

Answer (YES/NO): NO